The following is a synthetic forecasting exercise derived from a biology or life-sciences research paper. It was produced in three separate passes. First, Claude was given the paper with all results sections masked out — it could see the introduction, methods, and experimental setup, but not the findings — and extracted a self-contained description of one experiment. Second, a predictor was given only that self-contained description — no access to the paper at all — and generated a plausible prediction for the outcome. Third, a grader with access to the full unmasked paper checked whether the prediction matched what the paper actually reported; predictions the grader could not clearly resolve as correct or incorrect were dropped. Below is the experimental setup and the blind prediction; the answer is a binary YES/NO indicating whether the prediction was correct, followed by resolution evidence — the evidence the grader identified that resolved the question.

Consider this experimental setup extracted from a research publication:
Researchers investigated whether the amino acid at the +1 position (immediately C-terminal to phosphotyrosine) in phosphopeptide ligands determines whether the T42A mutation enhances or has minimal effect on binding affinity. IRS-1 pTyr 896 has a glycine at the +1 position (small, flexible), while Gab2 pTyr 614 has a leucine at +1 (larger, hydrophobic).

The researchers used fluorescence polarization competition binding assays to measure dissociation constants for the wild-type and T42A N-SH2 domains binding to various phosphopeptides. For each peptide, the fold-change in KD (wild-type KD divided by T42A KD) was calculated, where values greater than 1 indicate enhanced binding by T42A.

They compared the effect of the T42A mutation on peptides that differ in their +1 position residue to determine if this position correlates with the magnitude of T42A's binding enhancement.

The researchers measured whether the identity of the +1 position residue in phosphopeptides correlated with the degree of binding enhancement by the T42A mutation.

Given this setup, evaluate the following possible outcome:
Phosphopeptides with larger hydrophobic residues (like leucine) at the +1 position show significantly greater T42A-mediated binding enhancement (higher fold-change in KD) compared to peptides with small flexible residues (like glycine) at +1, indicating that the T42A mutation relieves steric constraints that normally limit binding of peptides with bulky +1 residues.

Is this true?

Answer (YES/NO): NO